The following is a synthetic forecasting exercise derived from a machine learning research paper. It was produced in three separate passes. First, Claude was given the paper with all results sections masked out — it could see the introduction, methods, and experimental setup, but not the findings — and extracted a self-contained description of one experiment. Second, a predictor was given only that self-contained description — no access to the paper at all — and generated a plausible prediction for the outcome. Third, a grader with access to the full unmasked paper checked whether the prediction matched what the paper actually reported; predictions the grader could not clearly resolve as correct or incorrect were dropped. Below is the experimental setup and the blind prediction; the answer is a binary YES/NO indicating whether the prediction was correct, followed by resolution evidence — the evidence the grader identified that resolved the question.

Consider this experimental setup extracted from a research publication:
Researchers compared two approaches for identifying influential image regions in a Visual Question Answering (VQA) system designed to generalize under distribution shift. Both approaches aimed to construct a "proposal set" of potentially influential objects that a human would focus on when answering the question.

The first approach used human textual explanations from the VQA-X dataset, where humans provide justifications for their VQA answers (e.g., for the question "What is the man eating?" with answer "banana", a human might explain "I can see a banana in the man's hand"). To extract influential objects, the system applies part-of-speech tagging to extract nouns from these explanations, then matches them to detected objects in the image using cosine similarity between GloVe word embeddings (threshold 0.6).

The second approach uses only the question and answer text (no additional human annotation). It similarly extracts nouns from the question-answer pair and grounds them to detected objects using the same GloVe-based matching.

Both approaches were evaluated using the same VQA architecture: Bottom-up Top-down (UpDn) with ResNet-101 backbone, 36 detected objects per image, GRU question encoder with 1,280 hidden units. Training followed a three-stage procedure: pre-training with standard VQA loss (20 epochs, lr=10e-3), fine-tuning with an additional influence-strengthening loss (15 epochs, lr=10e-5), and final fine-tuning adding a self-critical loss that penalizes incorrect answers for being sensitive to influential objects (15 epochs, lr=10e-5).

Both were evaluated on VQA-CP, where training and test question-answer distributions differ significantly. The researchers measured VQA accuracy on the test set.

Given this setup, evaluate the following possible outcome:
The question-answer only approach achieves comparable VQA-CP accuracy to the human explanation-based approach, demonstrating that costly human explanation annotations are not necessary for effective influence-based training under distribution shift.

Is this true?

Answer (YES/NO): YES